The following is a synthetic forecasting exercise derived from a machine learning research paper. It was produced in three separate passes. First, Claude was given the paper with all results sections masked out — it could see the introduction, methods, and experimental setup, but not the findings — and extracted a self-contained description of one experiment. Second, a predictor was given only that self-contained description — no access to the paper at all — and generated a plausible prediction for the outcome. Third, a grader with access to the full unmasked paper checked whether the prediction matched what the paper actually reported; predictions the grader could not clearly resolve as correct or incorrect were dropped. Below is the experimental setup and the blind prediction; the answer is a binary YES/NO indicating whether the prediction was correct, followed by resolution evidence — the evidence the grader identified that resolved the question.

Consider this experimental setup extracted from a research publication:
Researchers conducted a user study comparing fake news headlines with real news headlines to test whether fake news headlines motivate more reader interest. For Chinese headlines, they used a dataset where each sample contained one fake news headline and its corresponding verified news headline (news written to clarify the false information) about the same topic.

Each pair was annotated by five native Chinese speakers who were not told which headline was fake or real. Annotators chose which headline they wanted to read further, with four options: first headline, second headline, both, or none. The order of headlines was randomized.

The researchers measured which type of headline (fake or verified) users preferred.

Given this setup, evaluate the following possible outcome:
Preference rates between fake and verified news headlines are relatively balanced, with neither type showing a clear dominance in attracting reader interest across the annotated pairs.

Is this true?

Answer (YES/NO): NO